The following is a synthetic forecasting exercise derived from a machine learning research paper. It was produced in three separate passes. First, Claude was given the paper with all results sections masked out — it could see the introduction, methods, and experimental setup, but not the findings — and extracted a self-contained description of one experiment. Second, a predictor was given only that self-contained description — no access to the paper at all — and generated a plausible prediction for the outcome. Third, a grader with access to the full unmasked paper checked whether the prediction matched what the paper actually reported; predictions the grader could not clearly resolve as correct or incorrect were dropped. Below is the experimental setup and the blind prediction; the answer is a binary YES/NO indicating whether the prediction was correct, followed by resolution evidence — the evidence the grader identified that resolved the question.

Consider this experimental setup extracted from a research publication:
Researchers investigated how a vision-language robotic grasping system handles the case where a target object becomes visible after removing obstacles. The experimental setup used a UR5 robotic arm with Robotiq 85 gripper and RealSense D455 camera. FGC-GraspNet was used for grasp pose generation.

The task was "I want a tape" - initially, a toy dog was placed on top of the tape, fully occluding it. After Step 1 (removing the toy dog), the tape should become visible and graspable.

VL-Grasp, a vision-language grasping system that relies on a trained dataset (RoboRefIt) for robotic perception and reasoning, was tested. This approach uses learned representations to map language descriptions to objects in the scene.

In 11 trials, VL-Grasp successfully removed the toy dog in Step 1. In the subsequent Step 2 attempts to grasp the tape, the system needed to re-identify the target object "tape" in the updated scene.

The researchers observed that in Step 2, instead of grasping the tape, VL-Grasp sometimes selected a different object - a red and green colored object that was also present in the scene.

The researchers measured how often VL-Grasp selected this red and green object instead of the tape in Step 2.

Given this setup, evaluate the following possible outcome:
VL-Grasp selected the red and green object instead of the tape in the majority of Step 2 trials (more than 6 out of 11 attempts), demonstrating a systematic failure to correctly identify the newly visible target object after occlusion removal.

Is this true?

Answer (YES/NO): NO